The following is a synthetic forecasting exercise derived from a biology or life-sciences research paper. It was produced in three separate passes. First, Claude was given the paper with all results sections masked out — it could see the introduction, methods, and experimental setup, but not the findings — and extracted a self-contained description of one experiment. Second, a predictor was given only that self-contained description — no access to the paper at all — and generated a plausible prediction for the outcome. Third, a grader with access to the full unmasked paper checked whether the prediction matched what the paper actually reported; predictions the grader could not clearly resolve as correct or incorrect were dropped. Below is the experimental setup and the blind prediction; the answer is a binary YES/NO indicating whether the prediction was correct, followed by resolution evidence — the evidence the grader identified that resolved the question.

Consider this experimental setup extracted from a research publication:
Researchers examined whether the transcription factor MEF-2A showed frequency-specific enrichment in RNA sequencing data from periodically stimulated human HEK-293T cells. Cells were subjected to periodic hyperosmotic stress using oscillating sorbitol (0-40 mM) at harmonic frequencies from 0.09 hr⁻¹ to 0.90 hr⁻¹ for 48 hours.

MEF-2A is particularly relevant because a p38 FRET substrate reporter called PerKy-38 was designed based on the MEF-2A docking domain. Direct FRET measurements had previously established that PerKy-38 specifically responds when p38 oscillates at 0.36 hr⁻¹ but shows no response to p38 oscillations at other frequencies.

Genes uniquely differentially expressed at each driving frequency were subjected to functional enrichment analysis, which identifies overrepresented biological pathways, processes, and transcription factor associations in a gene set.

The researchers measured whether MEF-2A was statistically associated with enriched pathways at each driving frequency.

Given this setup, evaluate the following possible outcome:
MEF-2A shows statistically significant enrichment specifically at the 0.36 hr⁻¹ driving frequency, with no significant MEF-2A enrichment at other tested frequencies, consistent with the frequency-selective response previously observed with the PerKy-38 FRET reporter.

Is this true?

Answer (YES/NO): YES